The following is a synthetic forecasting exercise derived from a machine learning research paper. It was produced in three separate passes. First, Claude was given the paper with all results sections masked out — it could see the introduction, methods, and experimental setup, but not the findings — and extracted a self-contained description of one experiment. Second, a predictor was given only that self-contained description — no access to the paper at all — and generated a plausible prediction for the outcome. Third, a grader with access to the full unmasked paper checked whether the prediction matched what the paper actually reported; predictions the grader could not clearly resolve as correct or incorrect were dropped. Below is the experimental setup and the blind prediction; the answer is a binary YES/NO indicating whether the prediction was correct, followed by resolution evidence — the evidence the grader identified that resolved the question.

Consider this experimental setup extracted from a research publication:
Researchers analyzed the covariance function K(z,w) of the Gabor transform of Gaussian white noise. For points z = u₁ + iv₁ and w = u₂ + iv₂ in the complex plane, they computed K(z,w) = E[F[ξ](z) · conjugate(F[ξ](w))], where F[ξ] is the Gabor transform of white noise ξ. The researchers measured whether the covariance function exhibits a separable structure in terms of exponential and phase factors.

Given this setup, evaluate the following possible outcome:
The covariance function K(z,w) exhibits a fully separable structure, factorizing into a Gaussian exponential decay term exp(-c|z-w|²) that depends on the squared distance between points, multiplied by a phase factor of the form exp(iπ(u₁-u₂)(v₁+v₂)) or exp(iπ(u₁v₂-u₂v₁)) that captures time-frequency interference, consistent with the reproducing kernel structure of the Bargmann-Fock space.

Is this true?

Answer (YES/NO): NO